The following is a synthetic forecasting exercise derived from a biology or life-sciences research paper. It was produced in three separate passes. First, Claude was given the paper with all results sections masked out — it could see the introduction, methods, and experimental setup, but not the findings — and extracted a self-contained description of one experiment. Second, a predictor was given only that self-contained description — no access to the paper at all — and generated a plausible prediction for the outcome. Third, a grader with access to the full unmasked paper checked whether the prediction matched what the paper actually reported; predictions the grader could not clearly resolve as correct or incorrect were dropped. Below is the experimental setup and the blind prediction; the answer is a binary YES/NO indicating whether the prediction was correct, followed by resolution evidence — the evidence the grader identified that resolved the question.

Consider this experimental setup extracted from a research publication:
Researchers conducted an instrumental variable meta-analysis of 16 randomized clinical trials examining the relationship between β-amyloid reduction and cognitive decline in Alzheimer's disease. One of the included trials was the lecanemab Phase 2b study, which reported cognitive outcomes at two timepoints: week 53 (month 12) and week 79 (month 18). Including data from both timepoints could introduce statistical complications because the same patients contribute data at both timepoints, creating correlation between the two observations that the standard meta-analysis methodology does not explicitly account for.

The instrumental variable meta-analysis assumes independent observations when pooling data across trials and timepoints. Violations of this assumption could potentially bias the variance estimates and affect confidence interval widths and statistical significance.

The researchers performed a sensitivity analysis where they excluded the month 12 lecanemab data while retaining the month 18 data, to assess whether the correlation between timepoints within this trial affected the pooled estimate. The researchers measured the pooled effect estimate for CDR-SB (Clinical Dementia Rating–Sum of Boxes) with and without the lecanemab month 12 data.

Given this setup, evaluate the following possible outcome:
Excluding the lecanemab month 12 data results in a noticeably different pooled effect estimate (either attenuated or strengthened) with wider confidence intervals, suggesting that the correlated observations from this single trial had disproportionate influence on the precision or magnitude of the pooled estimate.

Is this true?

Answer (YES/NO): NO